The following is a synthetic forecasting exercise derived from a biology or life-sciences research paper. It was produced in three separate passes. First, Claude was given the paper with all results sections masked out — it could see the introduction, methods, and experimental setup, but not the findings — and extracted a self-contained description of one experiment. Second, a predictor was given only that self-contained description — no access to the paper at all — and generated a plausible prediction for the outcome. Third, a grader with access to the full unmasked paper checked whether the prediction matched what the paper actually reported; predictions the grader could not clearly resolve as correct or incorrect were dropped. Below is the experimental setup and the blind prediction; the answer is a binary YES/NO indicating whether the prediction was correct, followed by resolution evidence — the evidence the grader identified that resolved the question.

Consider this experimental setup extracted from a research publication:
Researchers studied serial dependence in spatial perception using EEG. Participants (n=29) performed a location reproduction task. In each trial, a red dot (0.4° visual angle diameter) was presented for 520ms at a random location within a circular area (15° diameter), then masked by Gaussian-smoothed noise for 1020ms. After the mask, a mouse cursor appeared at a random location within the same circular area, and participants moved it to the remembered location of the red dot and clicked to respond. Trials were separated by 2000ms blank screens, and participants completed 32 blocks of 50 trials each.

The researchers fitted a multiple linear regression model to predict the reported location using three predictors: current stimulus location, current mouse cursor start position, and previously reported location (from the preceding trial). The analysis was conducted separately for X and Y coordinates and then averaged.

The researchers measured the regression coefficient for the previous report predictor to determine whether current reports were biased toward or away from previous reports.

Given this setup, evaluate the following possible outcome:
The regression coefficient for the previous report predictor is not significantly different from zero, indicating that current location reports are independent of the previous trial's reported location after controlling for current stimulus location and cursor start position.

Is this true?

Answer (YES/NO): NO